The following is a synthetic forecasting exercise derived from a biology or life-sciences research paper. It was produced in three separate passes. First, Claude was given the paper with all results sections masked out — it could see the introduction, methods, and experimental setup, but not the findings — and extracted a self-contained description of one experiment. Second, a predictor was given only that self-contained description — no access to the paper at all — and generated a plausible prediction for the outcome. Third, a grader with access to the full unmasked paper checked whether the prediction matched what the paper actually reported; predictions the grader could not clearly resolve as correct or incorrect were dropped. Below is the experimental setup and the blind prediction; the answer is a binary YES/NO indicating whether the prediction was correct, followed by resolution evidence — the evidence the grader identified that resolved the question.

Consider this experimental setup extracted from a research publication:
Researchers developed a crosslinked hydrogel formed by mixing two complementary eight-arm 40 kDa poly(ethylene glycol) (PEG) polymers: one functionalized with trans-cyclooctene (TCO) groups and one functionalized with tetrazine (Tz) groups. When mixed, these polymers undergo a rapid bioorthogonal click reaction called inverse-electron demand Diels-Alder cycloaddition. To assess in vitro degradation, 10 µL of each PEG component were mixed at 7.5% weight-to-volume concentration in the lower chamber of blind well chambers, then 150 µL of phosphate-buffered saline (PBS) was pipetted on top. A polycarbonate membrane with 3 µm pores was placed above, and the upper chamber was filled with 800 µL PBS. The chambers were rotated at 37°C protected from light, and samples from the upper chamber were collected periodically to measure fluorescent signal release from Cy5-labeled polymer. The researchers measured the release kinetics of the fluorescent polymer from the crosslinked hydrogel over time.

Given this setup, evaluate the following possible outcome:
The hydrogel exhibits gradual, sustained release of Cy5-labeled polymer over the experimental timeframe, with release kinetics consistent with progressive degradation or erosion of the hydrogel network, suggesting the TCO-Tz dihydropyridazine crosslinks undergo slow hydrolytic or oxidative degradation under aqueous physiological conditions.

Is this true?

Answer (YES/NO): NO